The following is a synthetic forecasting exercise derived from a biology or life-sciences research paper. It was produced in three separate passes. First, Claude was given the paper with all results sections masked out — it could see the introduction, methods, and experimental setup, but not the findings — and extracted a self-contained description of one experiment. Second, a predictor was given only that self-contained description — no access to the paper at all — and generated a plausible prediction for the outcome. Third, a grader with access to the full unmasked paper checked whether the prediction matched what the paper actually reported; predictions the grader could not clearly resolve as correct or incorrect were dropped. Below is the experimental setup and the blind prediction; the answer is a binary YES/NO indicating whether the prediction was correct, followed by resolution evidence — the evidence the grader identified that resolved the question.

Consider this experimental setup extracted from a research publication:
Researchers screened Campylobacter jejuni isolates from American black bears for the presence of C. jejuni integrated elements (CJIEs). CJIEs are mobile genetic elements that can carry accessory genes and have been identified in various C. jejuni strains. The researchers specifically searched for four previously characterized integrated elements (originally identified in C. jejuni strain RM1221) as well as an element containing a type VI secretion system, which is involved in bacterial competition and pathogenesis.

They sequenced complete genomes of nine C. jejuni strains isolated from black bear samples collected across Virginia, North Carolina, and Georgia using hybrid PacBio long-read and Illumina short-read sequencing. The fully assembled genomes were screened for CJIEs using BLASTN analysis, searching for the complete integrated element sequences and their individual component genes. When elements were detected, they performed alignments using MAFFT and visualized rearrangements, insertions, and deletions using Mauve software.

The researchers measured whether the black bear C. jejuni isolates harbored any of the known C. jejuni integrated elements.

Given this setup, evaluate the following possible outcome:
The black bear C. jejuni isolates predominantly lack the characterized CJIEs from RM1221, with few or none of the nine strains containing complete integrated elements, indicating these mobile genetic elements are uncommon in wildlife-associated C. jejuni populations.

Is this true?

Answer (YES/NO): NO